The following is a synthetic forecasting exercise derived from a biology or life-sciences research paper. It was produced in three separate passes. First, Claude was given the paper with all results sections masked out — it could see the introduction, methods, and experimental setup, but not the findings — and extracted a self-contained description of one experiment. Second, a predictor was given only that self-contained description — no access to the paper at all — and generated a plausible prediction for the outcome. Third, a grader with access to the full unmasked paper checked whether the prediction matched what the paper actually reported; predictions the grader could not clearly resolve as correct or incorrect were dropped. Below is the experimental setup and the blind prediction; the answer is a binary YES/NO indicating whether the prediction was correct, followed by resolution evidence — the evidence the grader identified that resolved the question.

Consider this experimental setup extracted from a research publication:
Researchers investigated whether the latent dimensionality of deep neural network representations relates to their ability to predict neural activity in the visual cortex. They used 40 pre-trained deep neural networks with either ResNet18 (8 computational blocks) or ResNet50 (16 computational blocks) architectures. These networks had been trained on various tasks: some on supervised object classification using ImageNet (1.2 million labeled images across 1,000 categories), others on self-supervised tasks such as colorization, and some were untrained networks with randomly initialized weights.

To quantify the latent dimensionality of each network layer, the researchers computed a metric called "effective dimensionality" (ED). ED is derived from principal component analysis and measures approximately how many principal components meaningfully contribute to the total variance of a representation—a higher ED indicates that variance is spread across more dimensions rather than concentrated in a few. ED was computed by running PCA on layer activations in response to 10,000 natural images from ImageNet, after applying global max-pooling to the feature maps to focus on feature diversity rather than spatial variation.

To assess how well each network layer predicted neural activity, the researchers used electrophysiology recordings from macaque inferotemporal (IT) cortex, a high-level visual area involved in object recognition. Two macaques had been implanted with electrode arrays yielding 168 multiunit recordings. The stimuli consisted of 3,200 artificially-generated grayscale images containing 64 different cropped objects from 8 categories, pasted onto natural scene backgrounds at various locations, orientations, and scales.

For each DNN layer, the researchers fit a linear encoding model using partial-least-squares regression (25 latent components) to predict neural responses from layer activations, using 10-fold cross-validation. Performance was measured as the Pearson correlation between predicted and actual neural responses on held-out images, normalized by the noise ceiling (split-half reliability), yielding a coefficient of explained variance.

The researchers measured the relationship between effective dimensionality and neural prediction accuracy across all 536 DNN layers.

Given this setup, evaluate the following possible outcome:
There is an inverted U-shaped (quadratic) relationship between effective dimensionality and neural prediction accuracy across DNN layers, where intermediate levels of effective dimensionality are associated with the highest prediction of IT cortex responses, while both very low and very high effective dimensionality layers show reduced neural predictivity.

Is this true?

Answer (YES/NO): NO